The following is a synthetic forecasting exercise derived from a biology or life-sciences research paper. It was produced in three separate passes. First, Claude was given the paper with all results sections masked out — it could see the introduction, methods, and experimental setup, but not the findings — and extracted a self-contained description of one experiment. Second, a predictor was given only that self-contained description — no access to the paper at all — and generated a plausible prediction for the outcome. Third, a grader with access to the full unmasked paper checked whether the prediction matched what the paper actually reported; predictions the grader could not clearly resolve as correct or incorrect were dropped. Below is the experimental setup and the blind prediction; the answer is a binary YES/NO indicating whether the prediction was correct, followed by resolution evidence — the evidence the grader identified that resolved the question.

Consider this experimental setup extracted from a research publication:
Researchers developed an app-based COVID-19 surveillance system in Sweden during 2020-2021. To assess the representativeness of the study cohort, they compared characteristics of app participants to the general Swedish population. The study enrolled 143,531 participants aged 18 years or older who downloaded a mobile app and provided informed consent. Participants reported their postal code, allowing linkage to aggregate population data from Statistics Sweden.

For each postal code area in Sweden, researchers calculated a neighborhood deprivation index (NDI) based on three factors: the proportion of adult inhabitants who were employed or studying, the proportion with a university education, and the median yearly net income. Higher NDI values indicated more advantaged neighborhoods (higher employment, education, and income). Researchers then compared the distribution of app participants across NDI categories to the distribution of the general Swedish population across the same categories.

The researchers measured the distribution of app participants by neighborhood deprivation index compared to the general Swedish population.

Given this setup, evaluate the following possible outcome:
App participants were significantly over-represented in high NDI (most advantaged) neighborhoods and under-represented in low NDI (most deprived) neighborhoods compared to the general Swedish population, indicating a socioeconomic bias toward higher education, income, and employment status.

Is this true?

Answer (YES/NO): YES